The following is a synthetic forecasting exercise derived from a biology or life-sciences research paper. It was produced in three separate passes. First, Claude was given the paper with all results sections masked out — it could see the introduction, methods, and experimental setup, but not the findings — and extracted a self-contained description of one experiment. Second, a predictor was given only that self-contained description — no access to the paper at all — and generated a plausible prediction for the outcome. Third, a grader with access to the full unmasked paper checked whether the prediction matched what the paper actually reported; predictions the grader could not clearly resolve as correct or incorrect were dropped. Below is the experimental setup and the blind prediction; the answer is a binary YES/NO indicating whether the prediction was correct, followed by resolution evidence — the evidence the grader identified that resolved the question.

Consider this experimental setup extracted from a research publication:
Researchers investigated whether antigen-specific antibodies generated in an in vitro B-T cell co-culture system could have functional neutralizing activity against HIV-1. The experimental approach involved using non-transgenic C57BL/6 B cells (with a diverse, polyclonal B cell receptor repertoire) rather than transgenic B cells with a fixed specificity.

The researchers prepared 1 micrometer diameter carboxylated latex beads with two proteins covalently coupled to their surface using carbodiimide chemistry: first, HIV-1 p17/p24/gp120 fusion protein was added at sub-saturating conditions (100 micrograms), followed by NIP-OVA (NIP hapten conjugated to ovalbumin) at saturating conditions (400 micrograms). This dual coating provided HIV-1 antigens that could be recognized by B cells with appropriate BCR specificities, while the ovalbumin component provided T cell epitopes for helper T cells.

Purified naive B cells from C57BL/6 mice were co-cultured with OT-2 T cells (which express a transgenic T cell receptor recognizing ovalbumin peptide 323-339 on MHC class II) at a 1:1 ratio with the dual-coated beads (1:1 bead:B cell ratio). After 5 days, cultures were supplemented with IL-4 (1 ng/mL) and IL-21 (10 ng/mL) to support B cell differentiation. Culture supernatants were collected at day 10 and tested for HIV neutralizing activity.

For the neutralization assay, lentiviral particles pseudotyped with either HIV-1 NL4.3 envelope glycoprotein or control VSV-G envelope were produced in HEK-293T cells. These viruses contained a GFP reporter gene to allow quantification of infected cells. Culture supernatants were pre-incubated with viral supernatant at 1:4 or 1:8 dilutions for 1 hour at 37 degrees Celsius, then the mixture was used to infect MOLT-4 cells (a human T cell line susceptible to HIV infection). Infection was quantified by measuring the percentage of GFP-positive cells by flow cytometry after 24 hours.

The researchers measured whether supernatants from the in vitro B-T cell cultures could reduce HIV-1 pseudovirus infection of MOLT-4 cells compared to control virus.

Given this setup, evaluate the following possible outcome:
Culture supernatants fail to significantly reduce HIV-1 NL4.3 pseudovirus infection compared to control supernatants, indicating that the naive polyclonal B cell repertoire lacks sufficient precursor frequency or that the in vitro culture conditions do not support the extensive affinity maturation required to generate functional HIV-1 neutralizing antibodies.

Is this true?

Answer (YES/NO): NO